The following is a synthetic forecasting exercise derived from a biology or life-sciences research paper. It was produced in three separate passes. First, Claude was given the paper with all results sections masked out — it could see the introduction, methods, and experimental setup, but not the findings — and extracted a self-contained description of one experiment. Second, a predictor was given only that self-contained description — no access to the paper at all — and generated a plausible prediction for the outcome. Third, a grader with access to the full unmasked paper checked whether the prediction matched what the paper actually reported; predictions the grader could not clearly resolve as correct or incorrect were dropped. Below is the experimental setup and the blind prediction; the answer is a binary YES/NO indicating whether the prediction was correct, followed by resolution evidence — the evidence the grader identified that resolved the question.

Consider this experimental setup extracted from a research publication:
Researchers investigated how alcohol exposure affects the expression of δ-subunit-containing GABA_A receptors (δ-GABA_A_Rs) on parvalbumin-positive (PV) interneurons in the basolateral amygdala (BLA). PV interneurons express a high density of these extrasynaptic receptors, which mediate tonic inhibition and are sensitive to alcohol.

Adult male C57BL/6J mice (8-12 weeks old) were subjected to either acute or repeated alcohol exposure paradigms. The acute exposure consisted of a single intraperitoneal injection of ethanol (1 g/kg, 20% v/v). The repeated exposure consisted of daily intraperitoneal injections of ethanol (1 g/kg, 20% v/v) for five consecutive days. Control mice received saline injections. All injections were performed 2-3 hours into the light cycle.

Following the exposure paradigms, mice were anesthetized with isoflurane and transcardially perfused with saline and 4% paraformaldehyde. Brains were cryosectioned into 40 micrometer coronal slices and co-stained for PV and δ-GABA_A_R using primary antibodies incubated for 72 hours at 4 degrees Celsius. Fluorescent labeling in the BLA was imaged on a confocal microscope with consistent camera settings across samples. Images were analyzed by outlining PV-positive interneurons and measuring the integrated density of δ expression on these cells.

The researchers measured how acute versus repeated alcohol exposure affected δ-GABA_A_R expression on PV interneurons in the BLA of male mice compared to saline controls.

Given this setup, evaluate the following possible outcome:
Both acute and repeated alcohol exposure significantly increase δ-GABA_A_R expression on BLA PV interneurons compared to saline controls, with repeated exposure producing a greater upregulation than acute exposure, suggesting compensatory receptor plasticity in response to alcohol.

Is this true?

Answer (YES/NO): NO